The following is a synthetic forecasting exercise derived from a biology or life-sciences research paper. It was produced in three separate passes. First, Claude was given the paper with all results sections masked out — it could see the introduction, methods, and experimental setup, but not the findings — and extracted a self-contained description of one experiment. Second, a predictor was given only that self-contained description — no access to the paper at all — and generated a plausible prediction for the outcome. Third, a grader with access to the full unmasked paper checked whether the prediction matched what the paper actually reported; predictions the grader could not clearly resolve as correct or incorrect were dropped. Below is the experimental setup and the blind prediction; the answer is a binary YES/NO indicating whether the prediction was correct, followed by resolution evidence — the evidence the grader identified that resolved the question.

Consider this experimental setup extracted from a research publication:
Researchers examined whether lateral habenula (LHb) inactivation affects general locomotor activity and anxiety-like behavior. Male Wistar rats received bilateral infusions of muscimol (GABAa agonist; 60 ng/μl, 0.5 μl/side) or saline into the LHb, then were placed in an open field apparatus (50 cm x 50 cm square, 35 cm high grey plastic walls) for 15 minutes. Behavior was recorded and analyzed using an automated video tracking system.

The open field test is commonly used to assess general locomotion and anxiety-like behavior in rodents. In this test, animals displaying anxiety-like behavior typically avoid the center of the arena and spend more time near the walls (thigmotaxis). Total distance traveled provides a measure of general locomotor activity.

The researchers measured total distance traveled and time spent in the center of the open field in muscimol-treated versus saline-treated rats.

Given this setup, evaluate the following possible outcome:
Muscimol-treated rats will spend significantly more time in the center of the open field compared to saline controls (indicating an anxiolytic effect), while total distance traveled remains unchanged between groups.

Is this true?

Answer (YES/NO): NO